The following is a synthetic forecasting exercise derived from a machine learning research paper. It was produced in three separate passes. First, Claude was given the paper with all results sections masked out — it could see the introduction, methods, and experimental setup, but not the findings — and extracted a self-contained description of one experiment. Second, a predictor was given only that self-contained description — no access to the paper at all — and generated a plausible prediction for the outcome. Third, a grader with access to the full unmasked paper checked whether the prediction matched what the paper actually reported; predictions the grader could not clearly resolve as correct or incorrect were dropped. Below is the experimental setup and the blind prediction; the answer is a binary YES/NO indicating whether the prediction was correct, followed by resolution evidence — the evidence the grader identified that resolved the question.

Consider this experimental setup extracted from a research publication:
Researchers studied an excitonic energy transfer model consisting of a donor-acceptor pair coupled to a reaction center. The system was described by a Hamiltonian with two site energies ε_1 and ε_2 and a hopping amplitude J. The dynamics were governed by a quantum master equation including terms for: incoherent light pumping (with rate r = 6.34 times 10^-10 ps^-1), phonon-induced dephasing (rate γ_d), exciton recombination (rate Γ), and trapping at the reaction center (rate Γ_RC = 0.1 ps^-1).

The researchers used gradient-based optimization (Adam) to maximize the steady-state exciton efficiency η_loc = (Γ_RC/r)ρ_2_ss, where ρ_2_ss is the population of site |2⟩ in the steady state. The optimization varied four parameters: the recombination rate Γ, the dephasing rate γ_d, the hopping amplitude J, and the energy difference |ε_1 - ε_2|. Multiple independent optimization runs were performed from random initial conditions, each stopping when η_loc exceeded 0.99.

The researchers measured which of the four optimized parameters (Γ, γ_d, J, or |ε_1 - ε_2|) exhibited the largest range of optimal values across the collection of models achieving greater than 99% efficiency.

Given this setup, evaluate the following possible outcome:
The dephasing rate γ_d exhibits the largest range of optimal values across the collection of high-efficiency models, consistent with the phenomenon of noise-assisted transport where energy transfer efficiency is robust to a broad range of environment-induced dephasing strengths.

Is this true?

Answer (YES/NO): YES